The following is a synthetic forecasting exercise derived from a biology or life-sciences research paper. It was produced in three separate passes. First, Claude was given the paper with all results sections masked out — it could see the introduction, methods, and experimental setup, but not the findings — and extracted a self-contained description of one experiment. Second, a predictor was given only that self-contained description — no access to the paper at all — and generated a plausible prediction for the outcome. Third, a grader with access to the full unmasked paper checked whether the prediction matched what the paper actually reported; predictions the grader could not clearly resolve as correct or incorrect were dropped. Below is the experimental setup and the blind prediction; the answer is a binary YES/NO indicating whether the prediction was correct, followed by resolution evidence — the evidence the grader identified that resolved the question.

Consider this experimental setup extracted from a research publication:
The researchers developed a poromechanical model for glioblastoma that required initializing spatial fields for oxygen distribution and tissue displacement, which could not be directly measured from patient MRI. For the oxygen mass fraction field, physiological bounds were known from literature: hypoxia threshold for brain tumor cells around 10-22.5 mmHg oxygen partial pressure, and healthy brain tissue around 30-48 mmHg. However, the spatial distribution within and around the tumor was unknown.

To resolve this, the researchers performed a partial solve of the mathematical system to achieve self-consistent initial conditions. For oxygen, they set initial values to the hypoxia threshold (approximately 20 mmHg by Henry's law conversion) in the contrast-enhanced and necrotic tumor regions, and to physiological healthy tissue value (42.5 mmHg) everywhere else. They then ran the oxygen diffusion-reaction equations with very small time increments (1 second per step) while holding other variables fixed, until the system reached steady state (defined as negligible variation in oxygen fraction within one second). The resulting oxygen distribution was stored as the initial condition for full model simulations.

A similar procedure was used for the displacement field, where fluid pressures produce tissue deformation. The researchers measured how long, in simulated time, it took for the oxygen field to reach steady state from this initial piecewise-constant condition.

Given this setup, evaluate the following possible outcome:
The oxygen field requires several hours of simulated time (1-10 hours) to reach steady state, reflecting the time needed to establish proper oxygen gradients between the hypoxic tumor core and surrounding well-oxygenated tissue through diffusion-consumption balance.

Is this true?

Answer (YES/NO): NO